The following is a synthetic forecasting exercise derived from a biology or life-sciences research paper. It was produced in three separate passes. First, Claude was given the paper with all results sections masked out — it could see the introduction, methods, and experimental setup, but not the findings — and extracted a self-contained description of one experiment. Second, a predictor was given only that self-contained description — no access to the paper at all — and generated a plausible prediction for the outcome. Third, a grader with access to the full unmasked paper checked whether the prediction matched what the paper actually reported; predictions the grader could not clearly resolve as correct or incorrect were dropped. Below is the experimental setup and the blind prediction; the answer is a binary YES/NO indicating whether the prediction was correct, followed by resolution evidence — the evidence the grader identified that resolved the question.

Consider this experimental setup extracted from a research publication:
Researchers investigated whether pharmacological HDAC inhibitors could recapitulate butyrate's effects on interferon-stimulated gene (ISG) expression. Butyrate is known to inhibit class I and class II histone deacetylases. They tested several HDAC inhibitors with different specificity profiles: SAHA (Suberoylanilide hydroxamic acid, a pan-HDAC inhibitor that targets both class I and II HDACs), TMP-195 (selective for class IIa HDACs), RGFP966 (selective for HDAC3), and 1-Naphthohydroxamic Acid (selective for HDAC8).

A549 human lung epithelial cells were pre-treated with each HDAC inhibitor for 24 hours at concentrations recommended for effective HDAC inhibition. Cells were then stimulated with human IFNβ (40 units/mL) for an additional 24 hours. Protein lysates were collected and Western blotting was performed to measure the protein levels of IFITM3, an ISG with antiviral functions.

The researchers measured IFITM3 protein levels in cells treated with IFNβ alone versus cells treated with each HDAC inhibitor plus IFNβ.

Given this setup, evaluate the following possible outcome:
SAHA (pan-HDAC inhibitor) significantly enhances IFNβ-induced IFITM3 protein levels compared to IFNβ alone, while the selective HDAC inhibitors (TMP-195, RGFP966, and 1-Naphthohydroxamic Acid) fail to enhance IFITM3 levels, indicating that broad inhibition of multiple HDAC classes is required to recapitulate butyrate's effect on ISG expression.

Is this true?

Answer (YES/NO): NO